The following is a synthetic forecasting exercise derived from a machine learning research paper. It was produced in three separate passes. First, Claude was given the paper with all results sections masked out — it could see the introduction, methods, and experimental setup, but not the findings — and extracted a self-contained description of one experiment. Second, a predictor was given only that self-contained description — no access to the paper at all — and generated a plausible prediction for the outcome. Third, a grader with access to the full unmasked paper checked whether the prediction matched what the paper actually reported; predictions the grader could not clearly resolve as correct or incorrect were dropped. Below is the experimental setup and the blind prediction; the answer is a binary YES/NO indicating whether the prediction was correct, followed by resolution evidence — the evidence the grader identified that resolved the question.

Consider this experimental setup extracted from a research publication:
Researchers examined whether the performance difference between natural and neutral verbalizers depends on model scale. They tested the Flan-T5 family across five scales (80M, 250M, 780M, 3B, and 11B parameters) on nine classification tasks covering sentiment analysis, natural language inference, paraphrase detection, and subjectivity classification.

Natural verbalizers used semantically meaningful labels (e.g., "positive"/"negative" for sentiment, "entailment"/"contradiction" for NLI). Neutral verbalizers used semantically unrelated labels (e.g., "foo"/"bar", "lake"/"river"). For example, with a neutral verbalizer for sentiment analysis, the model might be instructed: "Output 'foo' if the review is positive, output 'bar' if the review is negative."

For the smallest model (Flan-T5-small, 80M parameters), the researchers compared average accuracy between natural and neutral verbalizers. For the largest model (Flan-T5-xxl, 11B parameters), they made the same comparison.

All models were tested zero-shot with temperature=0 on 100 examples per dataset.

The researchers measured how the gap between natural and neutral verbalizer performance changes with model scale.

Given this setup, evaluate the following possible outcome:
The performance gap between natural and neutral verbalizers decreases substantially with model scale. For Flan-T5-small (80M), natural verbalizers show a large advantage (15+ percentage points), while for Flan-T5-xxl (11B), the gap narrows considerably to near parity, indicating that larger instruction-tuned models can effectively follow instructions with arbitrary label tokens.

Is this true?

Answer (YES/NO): NO